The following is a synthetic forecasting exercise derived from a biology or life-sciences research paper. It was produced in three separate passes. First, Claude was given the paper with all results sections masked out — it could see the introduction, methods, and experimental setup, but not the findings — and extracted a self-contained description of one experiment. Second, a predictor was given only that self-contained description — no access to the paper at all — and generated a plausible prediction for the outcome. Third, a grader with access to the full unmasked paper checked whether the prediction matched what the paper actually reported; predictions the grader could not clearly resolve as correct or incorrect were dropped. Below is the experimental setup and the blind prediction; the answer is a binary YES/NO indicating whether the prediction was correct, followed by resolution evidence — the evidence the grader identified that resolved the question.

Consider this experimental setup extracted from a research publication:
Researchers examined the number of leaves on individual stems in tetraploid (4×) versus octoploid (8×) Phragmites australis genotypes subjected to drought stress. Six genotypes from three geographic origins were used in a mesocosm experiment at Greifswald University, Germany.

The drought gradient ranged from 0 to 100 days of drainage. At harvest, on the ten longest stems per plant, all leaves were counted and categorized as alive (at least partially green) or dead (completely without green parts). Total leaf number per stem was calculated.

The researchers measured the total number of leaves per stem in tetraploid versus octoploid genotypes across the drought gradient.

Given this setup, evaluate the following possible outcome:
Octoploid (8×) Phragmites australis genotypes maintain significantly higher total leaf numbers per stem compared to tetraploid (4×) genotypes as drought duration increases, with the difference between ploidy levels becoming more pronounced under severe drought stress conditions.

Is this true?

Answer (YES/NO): NO